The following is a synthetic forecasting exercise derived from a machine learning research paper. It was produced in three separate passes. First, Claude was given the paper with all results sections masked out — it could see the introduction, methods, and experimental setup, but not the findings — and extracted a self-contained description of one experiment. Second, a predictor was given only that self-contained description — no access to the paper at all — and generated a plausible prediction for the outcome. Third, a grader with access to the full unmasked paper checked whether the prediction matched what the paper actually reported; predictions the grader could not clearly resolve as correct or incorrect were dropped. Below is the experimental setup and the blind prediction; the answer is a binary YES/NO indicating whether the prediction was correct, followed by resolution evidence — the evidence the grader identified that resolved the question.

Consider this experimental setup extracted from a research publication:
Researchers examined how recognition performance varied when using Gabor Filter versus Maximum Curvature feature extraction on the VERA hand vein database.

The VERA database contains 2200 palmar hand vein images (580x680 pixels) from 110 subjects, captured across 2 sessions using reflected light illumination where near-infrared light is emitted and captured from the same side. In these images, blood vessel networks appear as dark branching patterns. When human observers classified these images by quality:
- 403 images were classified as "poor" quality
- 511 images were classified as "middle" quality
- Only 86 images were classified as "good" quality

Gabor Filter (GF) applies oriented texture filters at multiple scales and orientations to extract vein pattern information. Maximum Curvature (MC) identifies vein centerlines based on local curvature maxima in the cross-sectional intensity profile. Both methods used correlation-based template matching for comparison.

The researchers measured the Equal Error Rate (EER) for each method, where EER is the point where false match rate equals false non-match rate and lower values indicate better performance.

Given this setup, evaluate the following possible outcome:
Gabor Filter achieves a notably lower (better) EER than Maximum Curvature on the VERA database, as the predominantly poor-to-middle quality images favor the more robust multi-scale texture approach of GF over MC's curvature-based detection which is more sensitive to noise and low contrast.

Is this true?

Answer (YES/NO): YES